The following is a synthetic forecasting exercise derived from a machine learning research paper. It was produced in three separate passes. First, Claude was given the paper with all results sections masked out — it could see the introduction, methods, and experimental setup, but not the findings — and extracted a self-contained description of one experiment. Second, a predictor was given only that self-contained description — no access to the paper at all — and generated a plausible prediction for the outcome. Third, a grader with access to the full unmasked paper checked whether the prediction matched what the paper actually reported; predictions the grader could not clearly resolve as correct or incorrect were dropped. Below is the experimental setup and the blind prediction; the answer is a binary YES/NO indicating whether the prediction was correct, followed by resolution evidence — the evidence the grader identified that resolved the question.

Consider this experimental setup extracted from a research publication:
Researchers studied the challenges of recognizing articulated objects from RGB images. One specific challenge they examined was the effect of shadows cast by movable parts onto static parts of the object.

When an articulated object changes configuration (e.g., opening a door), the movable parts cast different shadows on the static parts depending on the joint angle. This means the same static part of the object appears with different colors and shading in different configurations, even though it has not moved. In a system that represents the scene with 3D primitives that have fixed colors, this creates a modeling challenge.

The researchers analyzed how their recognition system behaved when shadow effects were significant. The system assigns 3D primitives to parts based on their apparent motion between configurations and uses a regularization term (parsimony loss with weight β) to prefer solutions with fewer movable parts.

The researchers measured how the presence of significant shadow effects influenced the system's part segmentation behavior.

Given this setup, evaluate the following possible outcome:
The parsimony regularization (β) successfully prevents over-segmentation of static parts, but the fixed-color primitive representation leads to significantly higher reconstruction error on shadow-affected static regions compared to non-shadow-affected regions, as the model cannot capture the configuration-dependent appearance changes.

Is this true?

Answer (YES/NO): NO